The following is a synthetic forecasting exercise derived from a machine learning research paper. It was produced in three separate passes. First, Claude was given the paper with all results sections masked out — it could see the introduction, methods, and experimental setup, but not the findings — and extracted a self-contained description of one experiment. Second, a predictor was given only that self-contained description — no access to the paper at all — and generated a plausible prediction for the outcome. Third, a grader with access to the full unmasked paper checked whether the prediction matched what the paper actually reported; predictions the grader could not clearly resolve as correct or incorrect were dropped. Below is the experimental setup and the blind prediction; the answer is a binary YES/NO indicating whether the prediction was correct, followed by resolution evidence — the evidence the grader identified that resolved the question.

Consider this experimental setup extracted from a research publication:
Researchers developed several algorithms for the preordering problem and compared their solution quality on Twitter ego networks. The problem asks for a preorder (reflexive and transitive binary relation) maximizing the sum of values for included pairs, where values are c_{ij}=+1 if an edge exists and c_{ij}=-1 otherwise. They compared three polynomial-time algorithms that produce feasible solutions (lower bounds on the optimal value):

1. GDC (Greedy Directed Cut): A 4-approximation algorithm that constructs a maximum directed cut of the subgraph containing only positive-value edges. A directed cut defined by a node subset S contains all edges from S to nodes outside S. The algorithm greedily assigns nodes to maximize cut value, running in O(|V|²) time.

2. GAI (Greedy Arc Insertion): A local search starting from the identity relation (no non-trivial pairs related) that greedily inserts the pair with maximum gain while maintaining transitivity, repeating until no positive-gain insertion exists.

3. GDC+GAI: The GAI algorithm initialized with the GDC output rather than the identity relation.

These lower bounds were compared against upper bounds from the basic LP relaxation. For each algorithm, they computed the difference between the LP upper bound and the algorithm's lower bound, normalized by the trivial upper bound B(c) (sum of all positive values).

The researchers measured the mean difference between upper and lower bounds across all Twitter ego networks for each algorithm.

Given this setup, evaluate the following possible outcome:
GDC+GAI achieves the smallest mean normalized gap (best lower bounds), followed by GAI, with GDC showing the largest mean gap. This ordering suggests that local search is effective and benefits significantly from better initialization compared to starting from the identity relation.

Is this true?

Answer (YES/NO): NO